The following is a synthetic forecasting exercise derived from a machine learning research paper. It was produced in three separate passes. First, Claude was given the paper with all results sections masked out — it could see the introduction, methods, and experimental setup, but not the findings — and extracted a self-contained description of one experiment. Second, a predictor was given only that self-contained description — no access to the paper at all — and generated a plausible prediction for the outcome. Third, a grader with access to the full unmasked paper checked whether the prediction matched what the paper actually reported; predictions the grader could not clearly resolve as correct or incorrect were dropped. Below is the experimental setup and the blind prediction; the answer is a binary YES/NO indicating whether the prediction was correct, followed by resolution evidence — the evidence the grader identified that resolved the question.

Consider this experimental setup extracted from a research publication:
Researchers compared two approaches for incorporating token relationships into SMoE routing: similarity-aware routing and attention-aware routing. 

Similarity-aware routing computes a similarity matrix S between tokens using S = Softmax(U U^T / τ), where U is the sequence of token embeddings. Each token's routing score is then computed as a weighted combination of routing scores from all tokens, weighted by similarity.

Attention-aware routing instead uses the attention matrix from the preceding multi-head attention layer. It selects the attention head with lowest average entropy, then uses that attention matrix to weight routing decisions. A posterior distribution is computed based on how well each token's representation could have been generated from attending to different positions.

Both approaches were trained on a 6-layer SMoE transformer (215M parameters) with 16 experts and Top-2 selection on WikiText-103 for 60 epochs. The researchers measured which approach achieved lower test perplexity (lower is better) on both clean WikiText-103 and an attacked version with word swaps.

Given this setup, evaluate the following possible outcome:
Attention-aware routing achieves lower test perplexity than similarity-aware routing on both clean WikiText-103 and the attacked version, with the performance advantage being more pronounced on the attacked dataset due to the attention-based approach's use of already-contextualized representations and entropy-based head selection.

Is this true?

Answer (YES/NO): NO